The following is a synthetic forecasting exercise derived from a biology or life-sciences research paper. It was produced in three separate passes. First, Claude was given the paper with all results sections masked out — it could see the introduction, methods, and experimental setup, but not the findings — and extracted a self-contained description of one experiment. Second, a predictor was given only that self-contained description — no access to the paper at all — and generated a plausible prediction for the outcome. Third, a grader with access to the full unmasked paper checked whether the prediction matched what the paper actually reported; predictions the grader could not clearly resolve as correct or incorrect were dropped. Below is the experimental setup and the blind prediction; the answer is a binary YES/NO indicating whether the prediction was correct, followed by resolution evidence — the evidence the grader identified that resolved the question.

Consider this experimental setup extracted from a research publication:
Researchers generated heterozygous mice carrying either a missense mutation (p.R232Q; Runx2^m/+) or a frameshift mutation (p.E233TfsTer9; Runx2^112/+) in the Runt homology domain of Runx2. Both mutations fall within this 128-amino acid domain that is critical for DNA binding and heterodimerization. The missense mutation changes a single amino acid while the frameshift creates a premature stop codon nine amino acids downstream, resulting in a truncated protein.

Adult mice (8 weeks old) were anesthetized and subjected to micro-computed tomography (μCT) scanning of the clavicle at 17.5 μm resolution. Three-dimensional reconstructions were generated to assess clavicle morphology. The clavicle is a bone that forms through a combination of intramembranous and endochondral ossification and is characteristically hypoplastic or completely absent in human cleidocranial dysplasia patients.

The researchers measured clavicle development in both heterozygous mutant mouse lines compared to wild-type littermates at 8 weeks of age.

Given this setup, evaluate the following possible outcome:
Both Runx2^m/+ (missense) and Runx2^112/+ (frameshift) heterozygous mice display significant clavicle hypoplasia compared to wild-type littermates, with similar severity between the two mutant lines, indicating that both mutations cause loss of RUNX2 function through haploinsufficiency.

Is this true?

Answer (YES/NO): YES